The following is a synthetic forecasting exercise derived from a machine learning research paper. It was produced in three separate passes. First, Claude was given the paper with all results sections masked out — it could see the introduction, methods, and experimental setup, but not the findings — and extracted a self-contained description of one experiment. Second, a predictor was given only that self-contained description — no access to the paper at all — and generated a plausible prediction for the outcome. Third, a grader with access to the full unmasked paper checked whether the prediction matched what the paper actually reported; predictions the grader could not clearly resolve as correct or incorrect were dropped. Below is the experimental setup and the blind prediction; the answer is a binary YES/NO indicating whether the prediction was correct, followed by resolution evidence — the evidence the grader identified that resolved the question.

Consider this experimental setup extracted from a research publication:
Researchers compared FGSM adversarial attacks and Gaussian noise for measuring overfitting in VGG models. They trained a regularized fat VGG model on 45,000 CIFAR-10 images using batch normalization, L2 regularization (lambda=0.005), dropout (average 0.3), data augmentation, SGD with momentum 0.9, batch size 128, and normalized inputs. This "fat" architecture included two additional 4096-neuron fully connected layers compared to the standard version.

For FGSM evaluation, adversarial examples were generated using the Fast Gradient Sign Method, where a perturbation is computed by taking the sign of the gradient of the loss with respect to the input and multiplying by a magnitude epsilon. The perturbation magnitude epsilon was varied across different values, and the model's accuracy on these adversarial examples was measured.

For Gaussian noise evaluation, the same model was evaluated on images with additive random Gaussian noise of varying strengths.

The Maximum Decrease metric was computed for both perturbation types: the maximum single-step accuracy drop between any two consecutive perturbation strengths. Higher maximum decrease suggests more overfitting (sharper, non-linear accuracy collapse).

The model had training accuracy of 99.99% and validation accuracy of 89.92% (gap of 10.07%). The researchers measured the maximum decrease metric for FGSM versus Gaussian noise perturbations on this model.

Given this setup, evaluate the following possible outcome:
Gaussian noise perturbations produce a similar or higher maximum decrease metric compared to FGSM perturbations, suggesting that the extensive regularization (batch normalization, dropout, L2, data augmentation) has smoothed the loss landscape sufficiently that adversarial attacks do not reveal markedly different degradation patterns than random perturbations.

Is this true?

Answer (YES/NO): YES